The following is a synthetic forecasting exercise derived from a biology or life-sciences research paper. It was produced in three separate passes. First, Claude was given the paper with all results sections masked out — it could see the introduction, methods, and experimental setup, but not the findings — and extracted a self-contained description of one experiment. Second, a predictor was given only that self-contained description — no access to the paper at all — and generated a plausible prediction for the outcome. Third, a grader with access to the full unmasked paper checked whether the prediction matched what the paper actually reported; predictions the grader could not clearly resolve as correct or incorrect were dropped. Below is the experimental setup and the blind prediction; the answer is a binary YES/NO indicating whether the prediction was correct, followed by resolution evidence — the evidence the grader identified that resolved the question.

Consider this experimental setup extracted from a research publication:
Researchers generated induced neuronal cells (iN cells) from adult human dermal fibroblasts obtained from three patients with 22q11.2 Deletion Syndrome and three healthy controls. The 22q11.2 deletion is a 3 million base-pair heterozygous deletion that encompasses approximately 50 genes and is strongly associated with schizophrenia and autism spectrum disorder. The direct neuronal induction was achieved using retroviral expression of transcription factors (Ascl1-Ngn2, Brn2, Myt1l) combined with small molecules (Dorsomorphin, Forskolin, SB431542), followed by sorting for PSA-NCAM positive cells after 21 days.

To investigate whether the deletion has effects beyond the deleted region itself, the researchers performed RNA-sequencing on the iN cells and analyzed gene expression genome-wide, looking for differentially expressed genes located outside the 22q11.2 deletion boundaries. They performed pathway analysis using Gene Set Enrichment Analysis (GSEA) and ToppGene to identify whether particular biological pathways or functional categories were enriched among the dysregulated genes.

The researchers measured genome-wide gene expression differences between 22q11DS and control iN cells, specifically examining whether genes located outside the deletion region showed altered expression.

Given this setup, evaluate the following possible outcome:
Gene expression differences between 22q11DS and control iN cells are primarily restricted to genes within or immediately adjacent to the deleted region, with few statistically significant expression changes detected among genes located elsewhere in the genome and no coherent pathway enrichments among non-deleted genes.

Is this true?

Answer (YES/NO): NO